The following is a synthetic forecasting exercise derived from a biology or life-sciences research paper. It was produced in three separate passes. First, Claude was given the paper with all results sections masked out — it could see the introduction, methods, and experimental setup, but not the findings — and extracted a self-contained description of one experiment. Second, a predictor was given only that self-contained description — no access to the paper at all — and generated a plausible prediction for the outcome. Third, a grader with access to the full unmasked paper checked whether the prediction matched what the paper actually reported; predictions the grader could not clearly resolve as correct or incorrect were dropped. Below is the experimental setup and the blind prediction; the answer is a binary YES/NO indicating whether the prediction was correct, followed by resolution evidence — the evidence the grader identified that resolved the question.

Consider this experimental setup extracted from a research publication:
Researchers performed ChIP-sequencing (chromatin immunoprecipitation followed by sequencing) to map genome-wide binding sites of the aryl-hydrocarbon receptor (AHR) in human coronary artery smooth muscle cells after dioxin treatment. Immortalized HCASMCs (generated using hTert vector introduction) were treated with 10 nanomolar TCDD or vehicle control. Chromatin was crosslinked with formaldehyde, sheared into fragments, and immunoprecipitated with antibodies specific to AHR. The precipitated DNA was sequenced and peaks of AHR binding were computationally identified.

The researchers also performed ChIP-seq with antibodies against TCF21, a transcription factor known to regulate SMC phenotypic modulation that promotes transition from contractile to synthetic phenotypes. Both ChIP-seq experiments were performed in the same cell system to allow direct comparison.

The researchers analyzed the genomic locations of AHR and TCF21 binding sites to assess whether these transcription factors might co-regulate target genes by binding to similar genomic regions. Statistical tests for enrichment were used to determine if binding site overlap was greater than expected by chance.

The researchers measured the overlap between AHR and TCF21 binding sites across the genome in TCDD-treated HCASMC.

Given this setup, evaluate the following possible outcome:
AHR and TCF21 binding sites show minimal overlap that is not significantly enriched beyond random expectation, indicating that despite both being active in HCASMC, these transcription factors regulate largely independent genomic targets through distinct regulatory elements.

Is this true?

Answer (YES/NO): NO